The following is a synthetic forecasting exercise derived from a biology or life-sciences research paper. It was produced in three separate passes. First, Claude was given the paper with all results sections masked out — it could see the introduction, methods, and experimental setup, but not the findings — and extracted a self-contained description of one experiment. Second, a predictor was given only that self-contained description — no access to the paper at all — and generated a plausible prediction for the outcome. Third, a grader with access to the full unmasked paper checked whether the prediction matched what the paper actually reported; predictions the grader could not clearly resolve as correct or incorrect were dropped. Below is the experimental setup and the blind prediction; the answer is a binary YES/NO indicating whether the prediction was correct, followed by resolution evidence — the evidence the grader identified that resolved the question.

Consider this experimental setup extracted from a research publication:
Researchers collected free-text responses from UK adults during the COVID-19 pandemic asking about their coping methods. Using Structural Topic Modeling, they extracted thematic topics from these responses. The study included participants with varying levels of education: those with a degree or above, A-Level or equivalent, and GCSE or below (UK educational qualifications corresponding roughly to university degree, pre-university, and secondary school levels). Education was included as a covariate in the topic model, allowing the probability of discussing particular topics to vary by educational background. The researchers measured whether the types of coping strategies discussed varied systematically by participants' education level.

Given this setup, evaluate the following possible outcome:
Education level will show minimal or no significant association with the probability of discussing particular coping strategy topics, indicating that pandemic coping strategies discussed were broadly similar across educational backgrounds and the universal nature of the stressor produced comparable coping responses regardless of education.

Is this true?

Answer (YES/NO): NO